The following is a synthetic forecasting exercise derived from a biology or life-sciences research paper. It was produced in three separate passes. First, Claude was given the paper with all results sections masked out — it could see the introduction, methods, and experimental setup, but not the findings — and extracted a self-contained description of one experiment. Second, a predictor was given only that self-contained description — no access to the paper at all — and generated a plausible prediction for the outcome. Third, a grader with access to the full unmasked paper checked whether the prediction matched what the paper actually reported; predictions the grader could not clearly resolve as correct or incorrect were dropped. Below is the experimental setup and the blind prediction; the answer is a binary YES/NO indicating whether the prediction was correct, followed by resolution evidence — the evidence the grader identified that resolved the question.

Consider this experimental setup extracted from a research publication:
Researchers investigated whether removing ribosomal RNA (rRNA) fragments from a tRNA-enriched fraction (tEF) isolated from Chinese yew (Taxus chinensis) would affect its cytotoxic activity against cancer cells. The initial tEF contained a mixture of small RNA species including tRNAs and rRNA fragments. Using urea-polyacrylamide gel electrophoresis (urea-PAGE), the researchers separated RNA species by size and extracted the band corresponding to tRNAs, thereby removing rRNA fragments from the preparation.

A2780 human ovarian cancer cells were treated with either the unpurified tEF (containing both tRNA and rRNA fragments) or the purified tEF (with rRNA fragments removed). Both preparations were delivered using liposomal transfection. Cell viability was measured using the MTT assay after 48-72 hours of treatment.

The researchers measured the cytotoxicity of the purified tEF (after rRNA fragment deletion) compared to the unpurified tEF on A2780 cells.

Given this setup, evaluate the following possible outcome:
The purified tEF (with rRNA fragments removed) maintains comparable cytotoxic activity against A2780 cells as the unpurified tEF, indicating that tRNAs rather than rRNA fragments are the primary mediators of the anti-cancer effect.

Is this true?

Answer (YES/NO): NO